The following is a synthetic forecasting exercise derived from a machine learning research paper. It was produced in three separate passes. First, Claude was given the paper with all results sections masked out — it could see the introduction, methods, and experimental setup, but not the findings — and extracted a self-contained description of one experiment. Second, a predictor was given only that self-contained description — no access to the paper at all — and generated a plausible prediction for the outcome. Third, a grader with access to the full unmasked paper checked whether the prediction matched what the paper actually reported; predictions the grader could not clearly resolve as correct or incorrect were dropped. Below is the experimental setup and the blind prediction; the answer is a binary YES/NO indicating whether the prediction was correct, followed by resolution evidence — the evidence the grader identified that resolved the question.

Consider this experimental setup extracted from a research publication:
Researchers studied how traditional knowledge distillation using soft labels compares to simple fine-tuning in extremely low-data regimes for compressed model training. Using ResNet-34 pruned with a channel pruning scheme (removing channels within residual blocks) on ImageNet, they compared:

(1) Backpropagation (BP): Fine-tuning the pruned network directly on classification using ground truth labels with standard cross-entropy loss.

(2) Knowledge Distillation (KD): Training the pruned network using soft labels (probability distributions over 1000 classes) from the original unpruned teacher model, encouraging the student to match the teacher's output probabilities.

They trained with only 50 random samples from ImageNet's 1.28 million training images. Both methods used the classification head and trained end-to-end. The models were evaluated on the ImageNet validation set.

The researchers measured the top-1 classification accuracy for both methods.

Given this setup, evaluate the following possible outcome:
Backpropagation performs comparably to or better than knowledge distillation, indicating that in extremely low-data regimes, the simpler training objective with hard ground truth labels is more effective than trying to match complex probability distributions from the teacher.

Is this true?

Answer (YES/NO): NO